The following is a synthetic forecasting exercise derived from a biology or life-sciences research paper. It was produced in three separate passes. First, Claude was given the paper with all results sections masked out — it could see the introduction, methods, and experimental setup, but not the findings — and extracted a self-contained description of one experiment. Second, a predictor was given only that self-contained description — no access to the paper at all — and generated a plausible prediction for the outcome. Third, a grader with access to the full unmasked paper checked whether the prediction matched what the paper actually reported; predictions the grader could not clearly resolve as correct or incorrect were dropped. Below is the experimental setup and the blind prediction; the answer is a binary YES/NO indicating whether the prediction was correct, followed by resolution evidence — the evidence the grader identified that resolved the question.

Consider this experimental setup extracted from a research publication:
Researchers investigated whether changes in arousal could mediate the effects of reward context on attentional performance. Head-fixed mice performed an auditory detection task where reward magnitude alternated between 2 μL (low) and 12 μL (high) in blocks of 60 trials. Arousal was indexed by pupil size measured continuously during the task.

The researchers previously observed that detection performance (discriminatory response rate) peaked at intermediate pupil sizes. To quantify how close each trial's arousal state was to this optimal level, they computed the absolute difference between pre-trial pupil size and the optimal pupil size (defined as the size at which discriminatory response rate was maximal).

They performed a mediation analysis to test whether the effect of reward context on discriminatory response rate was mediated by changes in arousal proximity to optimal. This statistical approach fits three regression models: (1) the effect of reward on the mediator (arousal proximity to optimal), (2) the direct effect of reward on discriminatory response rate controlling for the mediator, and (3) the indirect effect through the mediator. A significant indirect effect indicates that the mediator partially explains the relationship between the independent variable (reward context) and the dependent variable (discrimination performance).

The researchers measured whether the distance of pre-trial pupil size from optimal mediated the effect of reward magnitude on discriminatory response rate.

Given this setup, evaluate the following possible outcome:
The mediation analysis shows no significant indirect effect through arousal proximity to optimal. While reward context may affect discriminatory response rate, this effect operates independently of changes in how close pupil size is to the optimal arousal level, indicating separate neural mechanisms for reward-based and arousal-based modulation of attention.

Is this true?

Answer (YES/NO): NO